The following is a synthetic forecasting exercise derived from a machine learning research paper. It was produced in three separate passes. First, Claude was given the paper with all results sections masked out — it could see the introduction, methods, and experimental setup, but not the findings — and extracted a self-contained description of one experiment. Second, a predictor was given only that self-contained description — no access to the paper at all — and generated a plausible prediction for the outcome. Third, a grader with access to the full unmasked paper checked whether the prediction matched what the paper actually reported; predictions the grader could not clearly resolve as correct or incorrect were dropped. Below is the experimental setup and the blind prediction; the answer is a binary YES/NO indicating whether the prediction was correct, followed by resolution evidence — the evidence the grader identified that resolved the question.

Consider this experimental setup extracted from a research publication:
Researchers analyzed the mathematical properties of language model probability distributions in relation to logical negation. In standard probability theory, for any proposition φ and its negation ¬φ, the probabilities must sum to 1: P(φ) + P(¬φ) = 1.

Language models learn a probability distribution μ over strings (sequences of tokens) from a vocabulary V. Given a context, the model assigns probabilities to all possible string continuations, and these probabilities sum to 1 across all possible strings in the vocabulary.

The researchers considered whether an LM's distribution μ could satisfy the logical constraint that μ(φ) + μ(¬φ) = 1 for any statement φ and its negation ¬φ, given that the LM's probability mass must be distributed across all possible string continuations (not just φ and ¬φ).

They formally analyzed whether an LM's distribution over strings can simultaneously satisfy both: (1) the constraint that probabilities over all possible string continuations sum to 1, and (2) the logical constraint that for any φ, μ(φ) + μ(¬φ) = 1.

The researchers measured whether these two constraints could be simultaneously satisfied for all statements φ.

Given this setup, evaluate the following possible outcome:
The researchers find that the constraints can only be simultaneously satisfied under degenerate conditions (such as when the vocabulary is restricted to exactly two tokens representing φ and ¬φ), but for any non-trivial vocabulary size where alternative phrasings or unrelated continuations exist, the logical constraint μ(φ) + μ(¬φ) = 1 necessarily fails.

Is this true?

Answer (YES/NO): YES